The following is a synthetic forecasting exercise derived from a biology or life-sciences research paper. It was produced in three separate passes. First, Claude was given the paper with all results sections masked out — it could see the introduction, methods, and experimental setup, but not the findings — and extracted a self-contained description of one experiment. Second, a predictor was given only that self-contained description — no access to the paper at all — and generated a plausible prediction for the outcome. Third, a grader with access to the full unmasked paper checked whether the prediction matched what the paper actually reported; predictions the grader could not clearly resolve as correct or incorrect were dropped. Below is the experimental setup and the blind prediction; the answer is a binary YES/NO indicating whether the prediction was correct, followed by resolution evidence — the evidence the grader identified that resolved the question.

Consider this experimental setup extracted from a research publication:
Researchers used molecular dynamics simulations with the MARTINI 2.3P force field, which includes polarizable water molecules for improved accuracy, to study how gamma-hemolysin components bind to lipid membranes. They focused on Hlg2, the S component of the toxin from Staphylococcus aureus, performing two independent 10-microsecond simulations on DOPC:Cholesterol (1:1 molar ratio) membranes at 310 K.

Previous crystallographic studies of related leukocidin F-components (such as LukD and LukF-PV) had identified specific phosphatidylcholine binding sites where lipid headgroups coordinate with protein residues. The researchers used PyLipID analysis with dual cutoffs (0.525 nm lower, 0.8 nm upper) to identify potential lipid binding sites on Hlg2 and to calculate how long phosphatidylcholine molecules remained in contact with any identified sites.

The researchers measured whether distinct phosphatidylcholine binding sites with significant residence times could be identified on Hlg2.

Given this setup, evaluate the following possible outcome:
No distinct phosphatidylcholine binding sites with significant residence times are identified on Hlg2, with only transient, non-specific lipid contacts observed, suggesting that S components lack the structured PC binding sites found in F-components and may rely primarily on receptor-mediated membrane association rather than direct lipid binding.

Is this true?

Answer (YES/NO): YES